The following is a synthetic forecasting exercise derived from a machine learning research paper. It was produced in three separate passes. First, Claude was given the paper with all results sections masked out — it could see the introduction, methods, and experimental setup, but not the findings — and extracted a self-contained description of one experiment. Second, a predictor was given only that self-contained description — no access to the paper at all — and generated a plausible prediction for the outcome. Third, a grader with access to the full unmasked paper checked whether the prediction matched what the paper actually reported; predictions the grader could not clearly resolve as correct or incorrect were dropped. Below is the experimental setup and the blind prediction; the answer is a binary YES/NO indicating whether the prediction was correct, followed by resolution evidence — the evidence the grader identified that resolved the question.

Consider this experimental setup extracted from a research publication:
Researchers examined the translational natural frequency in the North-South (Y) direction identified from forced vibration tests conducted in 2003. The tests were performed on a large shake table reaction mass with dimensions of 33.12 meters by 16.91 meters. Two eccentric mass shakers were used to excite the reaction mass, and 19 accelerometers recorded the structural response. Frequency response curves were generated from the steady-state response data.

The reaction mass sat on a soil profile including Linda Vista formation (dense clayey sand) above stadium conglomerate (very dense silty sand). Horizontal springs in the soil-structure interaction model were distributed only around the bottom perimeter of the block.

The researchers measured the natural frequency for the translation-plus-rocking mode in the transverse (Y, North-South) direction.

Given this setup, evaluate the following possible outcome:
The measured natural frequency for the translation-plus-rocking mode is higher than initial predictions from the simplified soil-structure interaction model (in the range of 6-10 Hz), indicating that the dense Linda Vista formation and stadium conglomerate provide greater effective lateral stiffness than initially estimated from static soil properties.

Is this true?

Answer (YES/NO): NO